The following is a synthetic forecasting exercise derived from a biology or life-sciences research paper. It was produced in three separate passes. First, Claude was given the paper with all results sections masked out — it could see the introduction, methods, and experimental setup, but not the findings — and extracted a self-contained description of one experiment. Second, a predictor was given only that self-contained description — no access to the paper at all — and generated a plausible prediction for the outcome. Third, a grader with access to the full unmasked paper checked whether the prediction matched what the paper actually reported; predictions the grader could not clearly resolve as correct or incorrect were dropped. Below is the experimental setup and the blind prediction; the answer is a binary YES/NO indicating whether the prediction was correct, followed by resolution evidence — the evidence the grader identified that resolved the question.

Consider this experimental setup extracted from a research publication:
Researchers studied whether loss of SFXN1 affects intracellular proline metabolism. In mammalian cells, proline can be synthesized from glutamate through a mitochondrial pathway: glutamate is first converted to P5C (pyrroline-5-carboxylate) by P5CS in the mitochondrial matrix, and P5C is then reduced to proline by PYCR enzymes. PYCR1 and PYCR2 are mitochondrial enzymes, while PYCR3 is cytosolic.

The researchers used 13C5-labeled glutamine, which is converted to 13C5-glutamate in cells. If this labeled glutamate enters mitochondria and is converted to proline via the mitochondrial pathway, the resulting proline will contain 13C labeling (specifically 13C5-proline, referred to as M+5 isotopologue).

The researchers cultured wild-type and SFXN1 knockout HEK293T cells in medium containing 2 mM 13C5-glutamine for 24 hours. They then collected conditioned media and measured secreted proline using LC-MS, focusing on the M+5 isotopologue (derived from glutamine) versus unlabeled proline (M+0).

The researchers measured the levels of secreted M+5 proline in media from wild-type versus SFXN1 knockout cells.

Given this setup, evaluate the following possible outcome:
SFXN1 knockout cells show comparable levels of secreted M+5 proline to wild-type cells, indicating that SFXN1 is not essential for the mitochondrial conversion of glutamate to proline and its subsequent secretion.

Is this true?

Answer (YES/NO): NO